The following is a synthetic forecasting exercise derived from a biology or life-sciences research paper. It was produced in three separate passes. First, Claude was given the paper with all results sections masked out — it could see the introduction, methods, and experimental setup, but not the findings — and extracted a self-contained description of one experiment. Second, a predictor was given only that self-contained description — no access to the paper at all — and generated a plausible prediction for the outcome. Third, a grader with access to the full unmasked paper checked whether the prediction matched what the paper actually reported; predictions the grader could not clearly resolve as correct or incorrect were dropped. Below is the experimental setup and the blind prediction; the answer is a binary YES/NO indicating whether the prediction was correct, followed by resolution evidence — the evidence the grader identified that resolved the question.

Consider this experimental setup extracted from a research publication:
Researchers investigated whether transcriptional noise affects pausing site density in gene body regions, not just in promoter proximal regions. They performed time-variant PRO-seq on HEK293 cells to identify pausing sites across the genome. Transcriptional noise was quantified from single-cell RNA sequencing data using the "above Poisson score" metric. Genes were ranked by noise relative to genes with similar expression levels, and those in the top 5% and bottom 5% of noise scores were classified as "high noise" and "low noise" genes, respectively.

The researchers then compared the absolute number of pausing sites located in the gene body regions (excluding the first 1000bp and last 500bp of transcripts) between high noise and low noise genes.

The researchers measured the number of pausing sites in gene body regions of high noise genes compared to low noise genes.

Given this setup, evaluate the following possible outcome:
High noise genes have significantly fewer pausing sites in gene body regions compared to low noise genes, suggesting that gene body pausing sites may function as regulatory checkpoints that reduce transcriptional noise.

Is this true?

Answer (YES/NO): NO